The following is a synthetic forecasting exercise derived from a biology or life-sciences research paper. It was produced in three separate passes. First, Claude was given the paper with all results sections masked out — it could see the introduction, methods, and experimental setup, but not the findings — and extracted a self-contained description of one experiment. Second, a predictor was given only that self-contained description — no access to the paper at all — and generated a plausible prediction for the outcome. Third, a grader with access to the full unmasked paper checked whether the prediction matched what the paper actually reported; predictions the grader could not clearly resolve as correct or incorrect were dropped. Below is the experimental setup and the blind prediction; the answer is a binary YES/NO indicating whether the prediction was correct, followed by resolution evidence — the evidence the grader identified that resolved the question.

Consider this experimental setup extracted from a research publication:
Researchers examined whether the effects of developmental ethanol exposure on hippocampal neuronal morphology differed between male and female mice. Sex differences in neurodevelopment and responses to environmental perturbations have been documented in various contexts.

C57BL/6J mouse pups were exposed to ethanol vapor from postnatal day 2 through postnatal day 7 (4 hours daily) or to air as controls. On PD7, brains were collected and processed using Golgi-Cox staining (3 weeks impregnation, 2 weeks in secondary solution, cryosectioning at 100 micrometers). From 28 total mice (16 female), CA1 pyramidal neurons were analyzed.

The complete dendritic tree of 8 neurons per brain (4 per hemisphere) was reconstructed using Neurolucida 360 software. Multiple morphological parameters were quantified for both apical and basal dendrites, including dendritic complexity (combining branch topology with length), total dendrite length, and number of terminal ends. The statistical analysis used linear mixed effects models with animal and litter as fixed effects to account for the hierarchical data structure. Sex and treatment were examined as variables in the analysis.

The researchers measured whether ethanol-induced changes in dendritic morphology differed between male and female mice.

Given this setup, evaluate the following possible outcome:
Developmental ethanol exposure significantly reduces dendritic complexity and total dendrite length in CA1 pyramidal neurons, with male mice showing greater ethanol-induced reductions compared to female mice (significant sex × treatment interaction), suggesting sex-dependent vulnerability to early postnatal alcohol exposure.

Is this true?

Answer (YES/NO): NO